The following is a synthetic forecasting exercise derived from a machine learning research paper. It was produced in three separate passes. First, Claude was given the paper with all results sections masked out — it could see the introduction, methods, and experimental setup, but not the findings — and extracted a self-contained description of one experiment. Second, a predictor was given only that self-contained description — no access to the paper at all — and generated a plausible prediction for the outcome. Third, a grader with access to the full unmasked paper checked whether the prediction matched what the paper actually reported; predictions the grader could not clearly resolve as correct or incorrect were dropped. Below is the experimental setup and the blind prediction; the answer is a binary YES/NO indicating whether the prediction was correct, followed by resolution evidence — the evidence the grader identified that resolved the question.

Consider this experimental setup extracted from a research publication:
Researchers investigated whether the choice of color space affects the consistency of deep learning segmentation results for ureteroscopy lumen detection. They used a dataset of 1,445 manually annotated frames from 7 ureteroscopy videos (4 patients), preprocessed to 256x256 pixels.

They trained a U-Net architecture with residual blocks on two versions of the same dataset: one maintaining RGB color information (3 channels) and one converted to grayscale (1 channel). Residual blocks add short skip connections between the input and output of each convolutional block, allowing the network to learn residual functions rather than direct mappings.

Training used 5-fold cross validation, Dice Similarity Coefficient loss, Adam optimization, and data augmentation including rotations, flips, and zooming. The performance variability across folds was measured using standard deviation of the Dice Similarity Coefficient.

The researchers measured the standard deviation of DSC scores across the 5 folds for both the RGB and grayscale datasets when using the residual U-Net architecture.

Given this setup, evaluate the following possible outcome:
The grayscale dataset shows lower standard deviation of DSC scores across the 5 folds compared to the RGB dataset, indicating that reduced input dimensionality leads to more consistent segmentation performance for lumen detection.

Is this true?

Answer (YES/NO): YES